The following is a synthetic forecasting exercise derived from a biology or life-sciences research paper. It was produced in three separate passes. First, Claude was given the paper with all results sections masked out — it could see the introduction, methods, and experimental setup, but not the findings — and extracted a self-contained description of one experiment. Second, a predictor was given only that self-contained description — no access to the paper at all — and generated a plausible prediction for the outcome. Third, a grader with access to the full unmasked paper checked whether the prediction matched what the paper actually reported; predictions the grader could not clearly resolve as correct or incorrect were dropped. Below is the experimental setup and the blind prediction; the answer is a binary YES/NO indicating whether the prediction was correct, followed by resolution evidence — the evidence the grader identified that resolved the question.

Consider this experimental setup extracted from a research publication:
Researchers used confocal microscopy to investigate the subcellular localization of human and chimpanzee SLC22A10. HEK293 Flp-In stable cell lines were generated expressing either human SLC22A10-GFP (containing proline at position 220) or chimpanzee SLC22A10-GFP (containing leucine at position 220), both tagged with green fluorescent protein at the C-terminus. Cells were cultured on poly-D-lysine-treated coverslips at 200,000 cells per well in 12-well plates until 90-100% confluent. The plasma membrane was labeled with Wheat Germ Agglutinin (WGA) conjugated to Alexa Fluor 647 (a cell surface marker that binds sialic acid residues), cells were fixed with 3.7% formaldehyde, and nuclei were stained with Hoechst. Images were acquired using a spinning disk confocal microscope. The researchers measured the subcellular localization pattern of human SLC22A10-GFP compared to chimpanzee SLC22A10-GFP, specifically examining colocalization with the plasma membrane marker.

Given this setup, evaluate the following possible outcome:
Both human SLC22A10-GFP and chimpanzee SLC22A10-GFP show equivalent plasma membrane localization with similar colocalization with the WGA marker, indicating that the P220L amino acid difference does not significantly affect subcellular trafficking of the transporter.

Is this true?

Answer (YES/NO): NO